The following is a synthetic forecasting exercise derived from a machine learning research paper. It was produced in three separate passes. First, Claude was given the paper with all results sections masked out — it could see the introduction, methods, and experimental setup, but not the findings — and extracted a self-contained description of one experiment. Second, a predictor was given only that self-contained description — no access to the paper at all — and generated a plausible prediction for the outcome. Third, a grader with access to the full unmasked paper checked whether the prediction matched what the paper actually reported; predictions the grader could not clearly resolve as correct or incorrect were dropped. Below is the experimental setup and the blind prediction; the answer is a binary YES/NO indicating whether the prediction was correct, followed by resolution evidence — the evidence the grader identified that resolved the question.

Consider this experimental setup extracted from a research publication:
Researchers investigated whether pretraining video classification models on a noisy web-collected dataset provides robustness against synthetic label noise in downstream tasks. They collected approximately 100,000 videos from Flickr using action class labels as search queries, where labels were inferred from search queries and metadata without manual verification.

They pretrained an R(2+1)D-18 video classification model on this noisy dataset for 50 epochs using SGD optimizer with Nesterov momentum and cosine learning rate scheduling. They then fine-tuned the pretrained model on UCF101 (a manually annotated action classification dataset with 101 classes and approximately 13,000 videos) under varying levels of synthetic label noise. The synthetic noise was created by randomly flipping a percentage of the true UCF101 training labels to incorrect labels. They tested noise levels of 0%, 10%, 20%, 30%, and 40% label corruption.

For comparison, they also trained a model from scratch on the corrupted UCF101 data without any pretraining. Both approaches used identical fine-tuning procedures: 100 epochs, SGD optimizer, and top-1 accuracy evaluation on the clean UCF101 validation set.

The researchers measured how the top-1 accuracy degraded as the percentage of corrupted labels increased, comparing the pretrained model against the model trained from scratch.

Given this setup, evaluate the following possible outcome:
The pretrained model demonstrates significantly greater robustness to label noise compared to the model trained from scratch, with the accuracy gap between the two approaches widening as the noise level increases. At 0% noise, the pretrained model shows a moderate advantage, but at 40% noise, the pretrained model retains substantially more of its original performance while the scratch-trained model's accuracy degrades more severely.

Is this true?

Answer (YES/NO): NO